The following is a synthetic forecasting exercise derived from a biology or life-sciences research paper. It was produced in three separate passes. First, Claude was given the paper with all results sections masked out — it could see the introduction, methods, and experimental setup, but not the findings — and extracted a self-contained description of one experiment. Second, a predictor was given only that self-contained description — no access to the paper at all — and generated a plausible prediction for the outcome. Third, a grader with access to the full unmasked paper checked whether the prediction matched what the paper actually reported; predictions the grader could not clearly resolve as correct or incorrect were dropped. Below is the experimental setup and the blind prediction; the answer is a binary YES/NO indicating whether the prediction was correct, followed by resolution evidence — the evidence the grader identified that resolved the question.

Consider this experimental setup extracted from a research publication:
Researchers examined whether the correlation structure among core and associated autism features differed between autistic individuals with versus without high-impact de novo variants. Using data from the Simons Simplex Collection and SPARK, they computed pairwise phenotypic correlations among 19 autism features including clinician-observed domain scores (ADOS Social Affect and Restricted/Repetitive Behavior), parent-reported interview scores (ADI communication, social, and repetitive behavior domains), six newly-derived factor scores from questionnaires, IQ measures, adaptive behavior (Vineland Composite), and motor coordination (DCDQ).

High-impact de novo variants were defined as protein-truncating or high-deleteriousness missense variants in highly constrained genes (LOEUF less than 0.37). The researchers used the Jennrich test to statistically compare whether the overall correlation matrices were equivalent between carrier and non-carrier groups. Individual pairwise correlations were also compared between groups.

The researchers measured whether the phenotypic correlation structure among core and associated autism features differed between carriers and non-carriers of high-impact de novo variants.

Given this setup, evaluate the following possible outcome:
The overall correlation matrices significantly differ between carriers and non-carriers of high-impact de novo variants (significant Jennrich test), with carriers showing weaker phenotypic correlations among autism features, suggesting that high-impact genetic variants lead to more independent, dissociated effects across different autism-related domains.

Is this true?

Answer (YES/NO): NO